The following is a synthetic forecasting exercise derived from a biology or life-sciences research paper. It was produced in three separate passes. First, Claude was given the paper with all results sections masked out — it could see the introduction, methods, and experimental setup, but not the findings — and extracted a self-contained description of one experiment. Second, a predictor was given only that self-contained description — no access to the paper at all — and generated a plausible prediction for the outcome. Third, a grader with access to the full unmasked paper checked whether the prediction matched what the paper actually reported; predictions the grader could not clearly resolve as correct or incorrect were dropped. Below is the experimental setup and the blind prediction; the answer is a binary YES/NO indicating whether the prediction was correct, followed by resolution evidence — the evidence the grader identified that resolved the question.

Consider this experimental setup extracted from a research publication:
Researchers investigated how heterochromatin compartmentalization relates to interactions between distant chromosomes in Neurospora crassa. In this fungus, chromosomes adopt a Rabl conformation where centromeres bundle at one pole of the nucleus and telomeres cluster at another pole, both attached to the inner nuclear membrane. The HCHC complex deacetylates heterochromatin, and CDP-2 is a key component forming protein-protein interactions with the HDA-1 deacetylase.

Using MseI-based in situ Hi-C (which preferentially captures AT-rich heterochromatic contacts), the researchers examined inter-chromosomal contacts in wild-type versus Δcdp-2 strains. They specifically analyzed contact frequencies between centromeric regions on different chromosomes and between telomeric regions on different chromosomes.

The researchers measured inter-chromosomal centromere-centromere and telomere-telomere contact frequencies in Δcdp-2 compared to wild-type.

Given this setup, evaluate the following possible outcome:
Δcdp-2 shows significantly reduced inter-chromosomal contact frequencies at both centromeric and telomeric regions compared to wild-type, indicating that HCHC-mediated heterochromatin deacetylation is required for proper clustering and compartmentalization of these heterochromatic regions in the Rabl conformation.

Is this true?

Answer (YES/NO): NO